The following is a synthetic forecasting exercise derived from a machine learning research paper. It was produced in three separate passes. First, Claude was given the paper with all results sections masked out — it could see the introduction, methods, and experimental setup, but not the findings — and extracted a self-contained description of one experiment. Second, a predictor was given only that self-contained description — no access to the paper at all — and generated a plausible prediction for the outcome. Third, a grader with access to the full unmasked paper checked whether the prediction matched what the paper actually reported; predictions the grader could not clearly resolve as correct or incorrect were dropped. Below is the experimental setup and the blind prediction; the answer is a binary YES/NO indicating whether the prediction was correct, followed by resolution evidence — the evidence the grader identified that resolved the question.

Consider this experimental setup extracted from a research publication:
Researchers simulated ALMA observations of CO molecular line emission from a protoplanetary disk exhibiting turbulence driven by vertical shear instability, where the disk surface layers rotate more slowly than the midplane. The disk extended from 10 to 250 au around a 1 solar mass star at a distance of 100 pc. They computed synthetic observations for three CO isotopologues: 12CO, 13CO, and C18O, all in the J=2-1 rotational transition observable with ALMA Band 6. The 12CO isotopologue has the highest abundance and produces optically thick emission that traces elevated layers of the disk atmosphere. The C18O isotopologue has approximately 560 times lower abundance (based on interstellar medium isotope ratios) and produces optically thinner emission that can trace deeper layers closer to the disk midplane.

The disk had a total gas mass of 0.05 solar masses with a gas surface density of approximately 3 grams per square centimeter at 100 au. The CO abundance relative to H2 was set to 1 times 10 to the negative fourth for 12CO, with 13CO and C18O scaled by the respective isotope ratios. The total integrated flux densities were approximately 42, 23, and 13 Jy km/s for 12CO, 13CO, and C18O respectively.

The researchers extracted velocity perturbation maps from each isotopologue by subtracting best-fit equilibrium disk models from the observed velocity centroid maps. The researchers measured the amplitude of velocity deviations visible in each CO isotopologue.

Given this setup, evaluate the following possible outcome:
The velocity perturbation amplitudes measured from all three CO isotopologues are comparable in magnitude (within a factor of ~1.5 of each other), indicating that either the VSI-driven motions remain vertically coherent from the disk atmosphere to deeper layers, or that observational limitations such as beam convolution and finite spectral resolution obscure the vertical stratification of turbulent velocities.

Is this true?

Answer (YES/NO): YES